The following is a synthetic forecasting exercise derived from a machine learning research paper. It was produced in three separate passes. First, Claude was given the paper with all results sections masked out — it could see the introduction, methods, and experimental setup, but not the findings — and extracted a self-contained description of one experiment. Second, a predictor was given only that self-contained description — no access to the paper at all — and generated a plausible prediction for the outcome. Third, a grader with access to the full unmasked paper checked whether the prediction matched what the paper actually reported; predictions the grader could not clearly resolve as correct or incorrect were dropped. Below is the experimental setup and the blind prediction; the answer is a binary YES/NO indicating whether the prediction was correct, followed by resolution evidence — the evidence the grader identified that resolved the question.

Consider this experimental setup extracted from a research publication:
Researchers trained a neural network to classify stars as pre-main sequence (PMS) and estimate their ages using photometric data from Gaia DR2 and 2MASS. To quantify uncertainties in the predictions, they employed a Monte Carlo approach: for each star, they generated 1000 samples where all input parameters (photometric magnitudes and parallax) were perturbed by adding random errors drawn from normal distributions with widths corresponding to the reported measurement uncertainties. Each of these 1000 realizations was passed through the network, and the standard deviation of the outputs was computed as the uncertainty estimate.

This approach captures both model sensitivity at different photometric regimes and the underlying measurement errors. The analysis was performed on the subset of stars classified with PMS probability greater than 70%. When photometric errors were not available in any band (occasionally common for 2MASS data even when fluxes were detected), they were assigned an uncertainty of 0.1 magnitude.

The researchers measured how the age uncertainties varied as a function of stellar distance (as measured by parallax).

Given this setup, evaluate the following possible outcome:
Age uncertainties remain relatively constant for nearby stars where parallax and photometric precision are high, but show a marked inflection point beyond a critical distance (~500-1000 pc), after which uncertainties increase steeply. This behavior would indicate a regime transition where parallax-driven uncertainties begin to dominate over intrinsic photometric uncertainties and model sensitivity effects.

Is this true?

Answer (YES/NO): NO